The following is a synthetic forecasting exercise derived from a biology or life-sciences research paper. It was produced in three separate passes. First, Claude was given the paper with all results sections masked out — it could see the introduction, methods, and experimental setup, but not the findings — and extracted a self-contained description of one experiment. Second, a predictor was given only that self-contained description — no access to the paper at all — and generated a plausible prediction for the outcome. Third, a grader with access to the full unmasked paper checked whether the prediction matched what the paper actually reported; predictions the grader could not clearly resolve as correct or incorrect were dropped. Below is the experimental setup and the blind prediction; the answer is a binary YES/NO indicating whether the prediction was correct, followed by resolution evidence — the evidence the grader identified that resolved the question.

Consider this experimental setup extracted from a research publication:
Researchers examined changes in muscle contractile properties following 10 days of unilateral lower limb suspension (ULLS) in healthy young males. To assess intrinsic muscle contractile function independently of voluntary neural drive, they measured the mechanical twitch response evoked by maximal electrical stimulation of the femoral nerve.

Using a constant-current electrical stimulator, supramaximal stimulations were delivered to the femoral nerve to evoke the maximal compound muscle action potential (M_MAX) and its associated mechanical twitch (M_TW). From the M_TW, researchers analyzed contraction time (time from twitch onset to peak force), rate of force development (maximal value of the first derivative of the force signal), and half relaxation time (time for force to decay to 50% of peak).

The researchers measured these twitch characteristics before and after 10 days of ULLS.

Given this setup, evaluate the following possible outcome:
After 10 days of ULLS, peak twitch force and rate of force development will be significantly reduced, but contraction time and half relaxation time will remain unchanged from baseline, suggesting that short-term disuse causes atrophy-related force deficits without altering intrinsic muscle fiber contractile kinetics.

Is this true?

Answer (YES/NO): NO